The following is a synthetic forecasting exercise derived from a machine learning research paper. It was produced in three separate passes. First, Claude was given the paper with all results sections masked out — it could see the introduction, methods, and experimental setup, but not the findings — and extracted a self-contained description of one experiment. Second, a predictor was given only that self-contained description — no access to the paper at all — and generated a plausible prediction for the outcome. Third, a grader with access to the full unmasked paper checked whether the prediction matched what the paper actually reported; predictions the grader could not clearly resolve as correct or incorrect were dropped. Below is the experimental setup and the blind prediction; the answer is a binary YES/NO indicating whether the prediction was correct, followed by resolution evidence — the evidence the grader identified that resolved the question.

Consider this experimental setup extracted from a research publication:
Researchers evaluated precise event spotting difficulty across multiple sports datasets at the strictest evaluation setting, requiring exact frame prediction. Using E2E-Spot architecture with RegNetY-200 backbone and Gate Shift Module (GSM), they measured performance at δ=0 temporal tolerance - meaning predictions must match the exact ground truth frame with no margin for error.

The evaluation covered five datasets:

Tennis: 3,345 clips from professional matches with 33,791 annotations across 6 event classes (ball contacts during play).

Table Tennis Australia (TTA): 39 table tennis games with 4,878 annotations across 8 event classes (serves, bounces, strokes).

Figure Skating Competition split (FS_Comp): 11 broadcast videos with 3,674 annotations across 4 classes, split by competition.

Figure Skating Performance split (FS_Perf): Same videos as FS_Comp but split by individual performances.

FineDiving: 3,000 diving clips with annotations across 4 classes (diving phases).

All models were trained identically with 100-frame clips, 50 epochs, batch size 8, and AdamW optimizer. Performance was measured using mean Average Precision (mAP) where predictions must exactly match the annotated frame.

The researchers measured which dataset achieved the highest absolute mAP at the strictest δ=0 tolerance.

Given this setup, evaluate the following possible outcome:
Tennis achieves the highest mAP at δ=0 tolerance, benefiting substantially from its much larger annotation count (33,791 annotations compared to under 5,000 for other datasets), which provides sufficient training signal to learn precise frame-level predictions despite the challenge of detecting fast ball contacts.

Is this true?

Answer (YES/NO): YES